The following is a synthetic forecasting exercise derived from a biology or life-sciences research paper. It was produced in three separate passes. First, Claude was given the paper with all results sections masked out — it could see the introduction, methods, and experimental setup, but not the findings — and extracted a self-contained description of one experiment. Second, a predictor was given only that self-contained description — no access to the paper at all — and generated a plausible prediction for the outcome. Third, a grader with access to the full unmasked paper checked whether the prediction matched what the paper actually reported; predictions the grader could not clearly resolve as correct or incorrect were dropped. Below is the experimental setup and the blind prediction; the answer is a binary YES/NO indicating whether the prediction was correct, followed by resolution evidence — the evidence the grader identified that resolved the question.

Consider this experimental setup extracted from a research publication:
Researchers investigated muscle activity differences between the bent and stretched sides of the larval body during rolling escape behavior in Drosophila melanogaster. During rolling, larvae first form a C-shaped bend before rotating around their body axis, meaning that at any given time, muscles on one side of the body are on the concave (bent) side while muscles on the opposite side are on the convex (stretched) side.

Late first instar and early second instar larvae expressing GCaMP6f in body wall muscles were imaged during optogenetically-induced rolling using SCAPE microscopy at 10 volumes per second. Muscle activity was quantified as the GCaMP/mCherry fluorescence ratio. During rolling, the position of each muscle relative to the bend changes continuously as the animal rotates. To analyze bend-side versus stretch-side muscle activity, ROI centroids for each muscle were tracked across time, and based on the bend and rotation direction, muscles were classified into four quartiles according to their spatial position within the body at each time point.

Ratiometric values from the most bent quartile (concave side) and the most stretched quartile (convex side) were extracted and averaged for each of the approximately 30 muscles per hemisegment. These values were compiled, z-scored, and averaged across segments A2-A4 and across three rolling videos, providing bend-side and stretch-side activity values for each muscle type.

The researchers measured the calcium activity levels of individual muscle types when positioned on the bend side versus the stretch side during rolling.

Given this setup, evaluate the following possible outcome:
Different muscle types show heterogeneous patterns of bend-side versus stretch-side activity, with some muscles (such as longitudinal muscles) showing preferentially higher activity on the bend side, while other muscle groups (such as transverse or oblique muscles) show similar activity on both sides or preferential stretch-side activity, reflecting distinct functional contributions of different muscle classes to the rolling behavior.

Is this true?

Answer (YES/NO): NO